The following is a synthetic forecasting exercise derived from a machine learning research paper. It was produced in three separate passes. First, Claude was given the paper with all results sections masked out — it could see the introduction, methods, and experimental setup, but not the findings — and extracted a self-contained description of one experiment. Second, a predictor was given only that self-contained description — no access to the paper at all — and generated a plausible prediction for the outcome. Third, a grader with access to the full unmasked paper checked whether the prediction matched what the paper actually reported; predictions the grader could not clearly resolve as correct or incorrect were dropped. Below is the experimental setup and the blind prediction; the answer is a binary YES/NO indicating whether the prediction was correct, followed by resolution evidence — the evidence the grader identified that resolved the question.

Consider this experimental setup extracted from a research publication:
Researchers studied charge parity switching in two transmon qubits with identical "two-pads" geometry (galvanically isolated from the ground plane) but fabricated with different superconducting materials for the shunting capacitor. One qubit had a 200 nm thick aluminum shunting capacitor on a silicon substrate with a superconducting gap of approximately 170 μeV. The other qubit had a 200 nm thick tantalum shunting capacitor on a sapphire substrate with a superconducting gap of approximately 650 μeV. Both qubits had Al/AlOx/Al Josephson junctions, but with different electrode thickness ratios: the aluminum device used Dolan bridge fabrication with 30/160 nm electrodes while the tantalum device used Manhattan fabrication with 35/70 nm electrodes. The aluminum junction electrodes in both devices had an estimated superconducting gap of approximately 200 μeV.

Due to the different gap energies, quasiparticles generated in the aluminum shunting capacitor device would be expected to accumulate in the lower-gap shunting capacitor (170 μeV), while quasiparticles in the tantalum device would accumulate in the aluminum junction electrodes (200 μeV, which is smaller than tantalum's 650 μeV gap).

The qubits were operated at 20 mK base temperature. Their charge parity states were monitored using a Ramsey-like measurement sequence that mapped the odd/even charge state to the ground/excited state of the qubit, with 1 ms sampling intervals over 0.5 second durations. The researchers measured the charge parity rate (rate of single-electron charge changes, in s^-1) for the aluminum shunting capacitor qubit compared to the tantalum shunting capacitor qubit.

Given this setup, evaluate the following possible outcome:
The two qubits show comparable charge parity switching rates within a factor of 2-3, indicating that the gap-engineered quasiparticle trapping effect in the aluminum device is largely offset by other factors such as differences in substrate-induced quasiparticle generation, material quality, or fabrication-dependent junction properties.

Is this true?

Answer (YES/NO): NO